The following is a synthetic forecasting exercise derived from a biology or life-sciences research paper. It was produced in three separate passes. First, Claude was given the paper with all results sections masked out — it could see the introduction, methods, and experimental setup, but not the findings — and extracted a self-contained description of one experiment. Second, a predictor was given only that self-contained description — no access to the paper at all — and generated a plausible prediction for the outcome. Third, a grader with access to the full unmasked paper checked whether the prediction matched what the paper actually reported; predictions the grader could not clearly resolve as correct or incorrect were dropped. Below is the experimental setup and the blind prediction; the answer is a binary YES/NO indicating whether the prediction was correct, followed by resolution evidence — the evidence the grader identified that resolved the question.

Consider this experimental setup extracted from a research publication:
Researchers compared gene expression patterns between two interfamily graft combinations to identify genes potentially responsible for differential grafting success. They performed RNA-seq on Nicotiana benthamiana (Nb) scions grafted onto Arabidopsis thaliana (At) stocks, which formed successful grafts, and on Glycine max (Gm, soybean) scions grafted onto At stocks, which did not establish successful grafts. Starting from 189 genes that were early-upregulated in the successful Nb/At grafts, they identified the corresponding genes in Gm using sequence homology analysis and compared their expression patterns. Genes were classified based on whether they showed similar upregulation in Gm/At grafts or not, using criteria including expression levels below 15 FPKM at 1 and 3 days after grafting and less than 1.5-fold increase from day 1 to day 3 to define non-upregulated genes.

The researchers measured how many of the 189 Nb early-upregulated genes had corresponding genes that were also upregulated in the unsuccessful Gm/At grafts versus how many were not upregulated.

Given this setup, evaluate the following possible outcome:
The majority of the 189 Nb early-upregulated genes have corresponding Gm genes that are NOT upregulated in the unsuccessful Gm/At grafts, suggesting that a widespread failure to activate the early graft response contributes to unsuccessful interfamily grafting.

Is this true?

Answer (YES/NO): NO